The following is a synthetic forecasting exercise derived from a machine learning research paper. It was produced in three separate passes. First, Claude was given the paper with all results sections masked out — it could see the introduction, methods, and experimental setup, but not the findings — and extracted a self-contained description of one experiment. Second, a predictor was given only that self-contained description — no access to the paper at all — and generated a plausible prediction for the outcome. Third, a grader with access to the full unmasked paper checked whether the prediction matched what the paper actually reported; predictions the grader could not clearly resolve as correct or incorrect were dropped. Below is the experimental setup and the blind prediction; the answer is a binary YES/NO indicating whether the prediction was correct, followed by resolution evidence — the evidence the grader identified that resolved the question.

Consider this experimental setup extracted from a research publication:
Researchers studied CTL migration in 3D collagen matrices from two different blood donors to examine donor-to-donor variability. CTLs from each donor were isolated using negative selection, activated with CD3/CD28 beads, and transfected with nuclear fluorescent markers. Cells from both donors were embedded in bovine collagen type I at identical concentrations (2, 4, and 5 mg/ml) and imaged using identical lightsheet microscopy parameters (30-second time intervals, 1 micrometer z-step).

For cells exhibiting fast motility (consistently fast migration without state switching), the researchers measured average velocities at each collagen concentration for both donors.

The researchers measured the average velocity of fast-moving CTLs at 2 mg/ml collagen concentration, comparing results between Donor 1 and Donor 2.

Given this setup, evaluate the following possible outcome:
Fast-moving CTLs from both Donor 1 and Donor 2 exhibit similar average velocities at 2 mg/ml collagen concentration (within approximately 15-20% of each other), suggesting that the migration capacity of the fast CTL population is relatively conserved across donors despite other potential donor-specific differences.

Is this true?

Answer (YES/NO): NO